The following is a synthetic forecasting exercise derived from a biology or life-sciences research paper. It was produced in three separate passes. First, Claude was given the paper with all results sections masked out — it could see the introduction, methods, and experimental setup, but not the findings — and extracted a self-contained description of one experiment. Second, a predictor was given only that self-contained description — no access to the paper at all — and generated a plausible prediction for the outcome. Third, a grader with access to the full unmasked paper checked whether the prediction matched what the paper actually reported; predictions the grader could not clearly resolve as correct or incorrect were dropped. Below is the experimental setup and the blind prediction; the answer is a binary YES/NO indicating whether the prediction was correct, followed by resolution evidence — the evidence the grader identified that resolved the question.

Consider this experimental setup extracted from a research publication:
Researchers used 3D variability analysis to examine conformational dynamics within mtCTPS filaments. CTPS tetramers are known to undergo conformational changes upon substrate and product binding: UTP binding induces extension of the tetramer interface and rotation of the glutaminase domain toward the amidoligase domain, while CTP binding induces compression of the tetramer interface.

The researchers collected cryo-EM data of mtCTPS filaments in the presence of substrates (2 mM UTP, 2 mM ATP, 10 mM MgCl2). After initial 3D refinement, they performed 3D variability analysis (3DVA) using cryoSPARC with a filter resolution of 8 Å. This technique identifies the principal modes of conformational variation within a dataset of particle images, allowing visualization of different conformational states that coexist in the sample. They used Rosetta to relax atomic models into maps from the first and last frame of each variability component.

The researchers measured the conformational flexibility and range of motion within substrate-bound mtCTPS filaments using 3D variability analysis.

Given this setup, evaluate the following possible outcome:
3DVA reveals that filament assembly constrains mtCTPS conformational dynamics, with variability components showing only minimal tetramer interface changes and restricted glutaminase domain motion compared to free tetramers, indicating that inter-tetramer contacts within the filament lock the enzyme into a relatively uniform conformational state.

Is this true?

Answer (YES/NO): NO